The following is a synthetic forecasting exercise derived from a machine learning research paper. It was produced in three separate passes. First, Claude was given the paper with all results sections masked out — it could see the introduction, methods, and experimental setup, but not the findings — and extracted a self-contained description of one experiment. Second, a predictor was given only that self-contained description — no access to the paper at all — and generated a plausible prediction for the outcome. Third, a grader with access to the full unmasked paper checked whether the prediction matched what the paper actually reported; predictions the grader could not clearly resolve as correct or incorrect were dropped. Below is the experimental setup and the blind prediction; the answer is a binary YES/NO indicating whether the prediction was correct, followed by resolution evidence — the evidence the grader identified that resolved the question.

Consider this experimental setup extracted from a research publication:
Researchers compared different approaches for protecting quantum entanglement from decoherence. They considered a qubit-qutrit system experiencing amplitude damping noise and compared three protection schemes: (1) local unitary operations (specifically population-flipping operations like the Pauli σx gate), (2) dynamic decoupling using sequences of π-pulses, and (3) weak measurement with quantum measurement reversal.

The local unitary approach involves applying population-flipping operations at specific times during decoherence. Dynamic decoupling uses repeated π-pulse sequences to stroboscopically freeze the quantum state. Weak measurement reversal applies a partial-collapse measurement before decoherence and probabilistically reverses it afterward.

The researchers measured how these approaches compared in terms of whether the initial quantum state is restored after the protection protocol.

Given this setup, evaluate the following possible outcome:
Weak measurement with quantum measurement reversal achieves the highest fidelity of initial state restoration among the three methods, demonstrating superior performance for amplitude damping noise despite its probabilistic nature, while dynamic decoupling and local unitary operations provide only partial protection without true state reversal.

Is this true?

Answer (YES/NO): NO